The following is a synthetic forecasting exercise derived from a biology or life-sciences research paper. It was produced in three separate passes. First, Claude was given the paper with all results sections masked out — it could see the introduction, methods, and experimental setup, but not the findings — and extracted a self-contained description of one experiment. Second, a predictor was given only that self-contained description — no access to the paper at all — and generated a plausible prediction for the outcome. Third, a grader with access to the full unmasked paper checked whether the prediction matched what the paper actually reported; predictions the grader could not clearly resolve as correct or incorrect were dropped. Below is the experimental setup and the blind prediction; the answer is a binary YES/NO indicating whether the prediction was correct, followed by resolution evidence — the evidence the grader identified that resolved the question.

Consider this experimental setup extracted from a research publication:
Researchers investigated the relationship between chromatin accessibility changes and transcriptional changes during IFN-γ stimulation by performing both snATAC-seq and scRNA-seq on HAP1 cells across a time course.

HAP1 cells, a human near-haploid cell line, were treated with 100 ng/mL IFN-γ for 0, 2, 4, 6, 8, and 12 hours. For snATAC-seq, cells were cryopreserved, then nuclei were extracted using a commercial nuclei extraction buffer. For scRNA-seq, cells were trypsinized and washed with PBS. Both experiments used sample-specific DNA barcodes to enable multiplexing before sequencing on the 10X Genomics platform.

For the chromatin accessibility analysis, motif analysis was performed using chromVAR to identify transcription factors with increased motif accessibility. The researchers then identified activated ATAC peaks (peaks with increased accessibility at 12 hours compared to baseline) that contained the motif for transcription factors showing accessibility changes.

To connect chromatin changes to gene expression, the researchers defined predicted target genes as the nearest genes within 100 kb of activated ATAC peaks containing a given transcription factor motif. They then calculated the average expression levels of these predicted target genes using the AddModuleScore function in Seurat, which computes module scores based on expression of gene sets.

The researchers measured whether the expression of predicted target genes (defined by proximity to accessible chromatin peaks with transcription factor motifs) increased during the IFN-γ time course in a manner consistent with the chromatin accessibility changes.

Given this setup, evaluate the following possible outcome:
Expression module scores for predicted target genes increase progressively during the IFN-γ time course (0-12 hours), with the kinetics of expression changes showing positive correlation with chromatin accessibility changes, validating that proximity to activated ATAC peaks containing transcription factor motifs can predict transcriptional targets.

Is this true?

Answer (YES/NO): YES